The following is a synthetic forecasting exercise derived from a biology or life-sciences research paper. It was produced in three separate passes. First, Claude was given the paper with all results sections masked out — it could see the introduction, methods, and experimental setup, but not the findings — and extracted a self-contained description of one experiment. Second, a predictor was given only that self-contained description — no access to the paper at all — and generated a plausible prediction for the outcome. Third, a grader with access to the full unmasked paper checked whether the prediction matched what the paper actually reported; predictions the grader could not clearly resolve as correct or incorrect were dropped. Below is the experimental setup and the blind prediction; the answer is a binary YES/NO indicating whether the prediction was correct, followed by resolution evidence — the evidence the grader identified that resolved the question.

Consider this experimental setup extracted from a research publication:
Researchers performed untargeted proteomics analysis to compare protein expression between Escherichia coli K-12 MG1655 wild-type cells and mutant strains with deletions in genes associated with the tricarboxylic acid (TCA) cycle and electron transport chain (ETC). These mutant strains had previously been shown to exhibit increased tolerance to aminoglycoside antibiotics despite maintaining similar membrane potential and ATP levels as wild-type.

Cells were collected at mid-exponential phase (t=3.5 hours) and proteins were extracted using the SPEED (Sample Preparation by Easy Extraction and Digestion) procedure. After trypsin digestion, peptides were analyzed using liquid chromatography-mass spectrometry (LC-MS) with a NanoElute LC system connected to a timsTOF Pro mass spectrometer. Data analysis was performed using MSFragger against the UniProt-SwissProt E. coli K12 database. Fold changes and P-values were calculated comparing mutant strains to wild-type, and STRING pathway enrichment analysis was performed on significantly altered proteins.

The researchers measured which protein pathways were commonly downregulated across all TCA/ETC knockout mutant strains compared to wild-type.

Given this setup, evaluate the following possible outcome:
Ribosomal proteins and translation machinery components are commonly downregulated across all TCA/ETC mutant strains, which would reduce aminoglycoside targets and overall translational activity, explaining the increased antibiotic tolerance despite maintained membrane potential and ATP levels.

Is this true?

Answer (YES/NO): YES